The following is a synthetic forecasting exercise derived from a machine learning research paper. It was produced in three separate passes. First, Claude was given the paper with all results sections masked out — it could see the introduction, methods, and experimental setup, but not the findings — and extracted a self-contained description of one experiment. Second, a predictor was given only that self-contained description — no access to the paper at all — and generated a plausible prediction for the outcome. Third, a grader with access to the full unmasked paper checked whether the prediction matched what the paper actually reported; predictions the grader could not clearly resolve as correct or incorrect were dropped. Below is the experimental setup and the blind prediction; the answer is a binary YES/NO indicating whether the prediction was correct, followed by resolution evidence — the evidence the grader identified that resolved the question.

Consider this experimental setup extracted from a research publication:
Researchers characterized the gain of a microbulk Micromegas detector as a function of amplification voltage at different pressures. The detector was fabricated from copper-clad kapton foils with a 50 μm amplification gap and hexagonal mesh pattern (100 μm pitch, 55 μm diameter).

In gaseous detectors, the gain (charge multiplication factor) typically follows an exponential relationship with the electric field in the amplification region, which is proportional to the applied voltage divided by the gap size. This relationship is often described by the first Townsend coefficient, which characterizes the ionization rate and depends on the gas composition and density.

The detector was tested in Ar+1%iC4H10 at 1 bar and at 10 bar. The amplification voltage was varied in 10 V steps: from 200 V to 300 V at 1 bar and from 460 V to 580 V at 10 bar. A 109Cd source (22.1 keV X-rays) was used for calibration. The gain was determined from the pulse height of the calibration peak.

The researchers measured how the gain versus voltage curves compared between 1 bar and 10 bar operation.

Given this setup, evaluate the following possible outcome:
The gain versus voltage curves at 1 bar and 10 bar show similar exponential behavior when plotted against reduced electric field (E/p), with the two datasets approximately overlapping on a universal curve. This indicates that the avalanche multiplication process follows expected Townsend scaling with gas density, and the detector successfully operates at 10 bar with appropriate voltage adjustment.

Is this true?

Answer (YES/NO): NO